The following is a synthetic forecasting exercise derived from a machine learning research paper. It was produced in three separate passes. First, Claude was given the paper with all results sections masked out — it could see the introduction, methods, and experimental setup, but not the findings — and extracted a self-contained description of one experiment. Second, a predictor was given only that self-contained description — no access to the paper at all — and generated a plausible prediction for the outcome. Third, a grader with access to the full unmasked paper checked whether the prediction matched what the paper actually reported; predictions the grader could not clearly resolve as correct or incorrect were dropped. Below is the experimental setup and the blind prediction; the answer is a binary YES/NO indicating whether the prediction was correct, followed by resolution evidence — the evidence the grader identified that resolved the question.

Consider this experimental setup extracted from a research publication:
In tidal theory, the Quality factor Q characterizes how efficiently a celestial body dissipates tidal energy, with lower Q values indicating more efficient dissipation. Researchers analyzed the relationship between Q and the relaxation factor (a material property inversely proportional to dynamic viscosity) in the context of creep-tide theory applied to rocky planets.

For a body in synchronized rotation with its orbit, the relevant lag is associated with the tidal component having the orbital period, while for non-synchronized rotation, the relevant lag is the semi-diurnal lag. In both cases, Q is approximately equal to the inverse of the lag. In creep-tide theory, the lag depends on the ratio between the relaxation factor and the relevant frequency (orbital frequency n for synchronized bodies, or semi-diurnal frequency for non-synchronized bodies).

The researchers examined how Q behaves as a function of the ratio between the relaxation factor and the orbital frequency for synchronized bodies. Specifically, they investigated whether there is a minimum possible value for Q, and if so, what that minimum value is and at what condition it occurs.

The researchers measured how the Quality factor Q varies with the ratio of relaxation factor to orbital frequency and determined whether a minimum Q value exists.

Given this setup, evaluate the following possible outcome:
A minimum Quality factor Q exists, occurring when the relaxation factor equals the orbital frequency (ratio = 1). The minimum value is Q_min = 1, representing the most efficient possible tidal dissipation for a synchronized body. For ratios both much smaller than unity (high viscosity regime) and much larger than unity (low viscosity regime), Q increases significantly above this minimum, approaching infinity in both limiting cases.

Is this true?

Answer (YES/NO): NO